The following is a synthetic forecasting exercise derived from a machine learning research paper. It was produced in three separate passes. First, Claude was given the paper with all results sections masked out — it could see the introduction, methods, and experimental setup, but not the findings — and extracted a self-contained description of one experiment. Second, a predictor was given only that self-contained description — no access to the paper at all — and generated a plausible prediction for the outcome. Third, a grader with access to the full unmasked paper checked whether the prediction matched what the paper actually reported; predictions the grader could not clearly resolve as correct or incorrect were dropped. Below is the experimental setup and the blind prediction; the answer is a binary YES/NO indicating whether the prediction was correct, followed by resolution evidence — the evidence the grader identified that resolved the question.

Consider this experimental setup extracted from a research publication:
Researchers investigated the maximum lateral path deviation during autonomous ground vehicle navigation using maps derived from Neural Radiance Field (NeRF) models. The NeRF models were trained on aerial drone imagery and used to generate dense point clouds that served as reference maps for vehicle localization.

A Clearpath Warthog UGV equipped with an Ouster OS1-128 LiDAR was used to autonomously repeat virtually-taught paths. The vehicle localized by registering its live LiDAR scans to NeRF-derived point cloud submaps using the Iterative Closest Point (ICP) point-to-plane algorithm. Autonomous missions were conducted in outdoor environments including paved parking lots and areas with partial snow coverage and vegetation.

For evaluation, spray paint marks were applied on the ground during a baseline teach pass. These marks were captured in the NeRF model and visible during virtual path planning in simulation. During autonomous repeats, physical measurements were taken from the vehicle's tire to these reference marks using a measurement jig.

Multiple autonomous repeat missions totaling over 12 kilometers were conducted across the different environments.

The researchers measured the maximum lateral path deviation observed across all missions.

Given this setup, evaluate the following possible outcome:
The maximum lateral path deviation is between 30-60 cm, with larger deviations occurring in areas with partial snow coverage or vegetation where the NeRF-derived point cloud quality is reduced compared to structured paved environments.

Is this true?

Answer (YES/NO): NO